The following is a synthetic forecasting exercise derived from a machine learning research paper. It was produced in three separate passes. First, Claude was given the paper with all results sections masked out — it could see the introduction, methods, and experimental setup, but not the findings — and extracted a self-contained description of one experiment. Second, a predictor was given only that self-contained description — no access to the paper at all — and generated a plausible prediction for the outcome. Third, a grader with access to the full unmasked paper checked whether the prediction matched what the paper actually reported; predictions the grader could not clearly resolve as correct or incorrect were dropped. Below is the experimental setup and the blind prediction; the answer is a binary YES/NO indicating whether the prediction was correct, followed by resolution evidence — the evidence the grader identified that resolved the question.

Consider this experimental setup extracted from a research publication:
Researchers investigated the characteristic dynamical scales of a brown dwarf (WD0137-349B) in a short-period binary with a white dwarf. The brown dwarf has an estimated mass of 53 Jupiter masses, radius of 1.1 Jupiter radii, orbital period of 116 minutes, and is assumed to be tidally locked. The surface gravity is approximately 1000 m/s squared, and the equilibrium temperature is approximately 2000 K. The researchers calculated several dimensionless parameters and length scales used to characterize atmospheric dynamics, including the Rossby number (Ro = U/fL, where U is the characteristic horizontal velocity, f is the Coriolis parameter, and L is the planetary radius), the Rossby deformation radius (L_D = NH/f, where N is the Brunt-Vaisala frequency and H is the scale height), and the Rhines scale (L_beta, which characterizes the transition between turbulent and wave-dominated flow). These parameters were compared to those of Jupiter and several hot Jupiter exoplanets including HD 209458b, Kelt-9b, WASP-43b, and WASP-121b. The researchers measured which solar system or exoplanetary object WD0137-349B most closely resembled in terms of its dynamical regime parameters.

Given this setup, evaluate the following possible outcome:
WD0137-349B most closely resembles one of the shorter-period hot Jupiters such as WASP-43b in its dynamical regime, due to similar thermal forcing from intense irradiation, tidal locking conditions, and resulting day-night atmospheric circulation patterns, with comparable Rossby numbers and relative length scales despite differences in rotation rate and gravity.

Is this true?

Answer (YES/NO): NO